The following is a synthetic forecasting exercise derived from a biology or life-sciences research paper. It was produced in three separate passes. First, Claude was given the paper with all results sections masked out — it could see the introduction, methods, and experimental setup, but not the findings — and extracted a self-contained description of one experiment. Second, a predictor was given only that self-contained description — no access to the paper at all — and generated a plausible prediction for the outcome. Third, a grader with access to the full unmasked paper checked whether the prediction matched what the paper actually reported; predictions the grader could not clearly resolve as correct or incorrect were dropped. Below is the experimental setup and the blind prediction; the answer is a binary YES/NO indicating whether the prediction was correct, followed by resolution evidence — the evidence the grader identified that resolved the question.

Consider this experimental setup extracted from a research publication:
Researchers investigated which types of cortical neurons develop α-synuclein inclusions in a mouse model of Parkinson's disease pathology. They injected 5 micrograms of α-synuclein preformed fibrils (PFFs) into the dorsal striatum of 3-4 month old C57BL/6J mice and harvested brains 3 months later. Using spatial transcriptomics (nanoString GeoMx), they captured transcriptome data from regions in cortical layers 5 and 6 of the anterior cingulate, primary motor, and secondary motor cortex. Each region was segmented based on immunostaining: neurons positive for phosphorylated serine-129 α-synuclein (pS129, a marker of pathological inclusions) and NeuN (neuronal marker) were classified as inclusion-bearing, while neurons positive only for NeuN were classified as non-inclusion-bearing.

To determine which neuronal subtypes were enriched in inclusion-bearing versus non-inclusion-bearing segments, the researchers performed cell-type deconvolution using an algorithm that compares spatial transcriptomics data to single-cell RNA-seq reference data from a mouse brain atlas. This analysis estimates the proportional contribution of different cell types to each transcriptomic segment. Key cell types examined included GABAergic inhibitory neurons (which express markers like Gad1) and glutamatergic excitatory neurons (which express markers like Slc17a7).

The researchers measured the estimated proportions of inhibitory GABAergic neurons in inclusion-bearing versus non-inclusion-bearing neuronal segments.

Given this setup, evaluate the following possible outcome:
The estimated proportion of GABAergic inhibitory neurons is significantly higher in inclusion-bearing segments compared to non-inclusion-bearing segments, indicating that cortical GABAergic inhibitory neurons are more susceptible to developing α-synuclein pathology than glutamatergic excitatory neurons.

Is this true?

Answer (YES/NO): NO